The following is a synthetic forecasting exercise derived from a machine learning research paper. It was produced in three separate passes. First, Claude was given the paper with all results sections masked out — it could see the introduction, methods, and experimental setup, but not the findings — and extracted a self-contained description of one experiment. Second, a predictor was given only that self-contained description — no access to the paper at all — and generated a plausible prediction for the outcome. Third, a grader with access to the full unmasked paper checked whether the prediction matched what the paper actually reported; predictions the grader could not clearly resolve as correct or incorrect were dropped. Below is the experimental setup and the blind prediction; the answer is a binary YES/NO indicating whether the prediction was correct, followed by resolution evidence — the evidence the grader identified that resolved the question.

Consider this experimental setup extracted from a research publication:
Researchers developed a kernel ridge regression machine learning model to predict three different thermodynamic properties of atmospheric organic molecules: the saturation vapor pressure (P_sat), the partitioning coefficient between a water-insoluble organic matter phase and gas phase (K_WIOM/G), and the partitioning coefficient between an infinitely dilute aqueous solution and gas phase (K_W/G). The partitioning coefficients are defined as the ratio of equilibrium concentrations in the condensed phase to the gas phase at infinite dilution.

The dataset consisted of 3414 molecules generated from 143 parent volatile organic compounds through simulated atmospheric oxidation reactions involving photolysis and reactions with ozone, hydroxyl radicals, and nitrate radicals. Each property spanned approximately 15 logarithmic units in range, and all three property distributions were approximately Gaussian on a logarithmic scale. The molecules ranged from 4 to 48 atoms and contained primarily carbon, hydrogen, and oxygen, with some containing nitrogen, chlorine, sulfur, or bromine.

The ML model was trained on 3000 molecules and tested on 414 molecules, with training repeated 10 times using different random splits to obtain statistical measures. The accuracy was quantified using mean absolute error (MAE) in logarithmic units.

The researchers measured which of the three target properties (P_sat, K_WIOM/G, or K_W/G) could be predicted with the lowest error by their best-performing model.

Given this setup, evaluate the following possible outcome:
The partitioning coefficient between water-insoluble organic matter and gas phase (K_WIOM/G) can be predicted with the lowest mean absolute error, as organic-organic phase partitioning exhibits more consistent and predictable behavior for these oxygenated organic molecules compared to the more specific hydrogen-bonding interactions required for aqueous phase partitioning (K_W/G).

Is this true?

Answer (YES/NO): YES